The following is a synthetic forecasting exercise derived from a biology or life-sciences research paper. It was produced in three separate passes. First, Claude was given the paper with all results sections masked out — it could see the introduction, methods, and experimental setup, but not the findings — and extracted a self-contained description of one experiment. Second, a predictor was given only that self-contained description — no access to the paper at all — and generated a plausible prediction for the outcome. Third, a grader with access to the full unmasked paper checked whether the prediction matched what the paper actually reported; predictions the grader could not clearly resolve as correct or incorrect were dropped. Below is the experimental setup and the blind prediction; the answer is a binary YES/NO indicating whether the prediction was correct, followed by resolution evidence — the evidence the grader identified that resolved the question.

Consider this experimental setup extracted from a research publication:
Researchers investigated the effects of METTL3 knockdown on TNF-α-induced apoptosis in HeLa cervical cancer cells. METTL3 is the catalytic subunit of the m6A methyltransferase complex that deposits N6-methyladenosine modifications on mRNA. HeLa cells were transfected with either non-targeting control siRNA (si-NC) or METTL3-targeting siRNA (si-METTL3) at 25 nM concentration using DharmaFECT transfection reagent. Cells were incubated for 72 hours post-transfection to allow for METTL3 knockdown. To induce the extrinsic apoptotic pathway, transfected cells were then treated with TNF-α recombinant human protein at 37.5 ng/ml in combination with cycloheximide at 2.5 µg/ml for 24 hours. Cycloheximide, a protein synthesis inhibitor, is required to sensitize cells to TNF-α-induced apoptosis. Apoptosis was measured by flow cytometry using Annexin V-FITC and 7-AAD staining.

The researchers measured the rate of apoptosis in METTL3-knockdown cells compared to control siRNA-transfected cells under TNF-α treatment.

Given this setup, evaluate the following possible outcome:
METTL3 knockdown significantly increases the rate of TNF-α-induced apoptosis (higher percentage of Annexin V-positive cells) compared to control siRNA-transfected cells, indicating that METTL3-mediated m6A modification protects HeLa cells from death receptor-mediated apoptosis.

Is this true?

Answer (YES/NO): YES